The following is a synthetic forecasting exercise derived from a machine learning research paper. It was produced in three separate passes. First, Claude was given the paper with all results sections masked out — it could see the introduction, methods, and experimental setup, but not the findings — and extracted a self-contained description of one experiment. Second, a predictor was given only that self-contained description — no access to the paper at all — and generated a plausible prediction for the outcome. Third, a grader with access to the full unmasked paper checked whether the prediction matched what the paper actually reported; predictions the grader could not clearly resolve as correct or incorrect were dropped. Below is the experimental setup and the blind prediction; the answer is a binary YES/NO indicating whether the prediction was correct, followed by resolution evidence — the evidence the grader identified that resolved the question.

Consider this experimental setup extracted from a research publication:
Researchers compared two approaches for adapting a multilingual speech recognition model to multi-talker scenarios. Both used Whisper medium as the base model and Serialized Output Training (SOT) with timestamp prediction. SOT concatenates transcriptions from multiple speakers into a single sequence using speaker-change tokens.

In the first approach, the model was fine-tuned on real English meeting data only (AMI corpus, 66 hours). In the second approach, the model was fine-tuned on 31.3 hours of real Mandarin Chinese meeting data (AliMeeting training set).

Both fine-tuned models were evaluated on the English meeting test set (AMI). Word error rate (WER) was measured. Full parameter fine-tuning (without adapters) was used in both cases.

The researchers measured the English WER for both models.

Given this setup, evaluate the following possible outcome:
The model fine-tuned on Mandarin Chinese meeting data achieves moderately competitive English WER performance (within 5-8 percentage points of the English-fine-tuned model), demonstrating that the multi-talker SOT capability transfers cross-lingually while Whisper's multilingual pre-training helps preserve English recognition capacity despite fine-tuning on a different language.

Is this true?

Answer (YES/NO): NO